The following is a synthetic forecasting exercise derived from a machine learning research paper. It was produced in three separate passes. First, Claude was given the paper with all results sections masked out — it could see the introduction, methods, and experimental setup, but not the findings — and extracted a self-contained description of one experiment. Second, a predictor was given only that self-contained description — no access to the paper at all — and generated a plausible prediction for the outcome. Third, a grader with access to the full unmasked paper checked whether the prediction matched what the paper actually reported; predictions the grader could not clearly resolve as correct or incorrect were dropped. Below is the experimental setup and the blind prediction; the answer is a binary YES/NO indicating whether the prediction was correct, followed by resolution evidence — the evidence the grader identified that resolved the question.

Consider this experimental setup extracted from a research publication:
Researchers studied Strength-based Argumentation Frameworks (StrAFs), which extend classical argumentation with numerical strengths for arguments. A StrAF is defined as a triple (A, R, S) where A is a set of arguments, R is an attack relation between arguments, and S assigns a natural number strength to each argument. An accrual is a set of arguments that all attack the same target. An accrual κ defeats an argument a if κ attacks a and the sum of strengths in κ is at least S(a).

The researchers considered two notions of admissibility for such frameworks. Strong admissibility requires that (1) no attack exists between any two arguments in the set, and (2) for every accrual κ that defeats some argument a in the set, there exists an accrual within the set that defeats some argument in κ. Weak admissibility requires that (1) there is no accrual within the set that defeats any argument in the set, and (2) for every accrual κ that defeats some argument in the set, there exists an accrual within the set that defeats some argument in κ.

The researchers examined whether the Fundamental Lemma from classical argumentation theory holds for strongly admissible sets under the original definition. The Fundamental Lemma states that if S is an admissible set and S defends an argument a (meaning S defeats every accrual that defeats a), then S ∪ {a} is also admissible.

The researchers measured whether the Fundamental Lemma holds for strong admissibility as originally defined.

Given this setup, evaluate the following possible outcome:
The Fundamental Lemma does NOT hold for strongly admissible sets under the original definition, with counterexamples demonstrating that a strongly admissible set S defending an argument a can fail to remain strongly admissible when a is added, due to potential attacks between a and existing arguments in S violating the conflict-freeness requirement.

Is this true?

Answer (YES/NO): YES